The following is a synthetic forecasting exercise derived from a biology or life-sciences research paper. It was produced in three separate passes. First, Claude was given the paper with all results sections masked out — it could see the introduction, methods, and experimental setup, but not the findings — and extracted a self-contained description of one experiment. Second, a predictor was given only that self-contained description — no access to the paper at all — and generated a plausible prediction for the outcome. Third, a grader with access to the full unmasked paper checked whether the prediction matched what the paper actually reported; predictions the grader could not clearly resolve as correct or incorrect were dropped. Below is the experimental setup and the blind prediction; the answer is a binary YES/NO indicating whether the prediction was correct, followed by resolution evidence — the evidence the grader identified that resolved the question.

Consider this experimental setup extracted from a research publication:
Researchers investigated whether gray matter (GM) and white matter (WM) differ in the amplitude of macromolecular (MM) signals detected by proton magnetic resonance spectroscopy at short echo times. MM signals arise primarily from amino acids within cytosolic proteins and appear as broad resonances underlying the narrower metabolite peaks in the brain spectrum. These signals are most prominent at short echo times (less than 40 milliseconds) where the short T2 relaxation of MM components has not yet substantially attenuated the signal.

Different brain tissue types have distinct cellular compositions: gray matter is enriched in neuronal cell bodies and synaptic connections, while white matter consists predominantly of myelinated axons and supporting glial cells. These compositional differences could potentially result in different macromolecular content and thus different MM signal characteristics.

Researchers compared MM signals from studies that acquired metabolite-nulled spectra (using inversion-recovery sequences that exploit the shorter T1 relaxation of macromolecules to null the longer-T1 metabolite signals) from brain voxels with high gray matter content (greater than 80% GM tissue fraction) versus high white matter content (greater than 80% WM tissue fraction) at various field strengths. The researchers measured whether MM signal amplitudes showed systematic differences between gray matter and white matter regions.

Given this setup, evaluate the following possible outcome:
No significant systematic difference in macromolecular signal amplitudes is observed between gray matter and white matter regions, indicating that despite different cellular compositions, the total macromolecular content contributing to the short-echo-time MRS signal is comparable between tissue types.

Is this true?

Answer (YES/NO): NO